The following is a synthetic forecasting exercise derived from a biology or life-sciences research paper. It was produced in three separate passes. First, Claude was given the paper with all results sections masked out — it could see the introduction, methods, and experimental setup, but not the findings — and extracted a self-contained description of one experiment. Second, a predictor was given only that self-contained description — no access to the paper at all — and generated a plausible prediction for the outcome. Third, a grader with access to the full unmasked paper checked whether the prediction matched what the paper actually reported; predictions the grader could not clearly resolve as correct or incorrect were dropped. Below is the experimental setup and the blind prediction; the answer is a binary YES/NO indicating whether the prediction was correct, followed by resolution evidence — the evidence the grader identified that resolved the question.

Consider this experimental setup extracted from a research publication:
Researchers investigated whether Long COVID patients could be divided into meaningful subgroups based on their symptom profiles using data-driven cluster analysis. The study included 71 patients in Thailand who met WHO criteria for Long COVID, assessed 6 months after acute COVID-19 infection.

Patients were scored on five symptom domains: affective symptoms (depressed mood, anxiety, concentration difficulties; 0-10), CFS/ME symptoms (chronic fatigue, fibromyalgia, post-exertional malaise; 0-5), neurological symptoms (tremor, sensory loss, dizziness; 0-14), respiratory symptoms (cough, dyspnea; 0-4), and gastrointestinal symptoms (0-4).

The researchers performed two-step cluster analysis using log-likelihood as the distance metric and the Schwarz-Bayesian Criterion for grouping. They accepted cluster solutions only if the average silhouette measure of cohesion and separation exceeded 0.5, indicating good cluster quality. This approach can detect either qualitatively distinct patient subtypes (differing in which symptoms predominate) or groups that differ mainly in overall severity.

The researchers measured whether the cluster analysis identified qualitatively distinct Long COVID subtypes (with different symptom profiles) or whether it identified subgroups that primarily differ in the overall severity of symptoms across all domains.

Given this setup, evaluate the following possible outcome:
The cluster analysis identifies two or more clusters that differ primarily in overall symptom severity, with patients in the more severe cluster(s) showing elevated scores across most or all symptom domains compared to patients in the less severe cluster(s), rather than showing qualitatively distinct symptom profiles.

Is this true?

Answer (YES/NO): YES